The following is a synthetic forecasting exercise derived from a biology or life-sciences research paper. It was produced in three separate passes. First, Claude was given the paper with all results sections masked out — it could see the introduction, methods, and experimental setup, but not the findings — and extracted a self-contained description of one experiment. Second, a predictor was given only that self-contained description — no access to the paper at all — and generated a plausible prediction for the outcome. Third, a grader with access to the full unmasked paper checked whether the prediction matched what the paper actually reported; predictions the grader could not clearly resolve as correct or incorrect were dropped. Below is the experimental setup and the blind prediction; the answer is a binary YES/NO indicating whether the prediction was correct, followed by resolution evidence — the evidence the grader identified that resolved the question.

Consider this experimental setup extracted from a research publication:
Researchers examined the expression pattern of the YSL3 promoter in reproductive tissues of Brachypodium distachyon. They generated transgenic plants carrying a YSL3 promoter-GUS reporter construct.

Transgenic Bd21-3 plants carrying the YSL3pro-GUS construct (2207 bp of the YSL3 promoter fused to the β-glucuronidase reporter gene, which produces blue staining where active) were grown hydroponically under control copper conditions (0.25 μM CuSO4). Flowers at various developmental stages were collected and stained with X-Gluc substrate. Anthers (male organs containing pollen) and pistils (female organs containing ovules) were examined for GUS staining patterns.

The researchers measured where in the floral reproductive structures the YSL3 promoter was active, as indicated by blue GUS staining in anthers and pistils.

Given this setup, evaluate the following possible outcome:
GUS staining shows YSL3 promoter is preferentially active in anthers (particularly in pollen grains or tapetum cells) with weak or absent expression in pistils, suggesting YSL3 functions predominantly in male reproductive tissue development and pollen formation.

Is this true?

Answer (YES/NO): NO